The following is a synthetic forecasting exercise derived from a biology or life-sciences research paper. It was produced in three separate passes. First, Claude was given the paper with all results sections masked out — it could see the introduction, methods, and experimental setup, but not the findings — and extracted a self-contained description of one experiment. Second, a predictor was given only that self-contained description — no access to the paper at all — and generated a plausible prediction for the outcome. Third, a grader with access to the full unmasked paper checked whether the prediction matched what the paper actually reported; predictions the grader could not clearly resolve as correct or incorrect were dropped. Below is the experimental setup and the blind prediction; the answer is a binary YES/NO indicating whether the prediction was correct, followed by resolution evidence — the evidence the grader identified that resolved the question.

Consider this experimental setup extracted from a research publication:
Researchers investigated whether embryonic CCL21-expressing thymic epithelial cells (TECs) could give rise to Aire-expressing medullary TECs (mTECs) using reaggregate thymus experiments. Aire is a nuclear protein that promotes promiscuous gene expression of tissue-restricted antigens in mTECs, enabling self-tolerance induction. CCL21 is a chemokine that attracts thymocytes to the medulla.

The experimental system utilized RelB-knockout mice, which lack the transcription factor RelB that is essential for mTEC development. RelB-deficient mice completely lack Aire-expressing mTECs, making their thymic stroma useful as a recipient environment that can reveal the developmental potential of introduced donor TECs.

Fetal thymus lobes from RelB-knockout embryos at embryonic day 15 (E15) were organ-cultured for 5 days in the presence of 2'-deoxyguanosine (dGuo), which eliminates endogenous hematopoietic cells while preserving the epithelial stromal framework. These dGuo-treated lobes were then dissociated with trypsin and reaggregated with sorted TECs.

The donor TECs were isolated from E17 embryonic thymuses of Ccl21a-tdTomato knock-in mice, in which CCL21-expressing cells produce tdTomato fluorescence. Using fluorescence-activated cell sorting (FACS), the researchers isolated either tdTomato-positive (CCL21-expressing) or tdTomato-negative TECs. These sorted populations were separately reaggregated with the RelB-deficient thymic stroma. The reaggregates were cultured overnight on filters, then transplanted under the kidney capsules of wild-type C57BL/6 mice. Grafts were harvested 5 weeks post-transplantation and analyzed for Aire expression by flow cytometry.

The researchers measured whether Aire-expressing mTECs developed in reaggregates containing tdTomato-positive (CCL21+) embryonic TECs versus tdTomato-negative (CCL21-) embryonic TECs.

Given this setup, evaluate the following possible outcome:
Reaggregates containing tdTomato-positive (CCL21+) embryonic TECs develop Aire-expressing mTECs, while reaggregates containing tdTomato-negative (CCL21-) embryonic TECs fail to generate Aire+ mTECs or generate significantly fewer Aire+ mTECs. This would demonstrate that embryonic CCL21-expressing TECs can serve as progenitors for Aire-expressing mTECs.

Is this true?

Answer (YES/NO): NO